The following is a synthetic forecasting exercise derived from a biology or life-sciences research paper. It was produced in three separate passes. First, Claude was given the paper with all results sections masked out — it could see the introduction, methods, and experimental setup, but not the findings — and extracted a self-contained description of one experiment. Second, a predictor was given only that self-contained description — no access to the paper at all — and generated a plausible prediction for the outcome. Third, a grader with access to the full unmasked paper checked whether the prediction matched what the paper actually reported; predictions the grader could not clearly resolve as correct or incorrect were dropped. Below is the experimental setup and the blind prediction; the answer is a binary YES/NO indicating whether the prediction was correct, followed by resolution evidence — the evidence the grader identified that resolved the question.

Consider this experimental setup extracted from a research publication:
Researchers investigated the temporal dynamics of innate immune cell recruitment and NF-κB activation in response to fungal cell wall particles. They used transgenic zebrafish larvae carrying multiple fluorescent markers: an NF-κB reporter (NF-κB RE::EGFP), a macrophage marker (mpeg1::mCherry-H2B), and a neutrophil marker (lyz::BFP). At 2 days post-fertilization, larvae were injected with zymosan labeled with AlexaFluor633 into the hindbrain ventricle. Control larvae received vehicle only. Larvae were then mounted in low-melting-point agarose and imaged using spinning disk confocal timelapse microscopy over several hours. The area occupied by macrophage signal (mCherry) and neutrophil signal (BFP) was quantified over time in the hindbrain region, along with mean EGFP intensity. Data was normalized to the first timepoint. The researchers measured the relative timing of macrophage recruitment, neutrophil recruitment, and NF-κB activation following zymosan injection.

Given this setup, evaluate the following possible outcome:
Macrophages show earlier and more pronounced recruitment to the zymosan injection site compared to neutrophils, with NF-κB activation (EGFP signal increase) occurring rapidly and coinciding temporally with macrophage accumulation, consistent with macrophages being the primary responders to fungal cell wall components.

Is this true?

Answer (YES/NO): NO